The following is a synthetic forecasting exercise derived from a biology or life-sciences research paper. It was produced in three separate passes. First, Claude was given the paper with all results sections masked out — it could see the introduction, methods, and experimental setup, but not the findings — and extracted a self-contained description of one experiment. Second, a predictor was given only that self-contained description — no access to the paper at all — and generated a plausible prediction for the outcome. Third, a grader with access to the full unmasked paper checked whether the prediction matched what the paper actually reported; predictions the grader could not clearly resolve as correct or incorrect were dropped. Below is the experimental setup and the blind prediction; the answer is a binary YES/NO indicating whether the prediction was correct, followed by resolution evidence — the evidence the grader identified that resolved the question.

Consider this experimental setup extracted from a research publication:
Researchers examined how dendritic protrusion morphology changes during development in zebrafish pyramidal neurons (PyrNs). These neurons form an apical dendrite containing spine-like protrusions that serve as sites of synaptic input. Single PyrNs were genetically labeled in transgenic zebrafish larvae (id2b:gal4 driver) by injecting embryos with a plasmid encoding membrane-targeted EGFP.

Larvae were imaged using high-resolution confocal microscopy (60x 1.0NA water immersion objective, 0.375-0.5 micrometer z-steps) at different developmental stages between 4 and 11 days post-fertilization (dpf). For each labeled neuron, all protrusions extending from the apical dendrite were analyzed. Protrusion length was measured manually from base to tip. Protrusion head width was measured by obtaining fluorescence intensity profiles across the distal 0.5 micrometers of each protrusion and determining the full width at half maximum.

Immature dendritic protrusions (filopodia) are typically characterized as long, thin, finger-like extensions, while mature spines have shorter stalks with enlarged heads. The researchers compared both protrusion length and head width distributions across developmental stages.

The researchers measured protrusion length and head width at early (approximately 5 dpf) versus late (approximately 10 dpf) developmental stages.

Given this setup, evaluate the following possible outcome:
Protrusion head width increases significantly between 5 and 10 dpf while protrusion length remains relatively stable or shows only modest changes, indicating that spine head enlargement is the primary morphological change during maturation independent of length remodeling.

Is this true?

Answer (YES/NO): NO